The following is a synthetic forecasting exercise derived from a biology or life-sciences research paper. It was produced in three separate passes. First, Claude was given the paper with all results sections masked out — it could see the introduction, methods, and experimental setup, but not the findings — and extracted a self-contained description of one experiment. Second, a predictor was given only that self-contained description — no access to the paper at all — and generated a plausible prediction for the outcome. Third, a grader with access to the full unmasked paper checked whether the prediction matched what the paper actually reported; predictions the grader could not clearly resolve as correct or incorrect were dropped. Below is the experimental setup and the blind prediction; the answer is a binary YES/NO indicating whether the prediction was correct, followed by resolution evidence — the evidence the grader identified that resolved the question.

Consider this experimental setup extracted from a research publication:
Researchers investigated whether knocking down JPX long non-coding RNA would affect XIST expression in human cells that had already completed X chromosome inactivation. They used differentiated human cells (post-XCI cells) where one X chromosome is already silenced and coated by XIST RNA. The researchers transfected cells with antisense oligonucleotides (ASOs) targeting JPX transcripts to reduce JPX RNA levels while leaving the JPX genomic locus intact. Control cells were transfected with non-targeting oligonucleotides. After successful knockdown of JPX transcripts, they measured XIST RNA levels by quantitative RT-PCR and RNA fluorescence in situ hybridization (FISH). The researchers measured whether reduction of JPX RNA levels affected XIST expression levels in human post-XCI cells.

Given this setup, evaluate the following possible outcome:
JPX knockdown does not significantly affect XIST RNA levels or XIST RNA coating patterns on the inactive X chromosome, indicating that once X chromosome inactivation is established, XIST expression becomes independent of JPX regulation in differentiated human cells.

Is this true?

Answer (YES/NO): YES